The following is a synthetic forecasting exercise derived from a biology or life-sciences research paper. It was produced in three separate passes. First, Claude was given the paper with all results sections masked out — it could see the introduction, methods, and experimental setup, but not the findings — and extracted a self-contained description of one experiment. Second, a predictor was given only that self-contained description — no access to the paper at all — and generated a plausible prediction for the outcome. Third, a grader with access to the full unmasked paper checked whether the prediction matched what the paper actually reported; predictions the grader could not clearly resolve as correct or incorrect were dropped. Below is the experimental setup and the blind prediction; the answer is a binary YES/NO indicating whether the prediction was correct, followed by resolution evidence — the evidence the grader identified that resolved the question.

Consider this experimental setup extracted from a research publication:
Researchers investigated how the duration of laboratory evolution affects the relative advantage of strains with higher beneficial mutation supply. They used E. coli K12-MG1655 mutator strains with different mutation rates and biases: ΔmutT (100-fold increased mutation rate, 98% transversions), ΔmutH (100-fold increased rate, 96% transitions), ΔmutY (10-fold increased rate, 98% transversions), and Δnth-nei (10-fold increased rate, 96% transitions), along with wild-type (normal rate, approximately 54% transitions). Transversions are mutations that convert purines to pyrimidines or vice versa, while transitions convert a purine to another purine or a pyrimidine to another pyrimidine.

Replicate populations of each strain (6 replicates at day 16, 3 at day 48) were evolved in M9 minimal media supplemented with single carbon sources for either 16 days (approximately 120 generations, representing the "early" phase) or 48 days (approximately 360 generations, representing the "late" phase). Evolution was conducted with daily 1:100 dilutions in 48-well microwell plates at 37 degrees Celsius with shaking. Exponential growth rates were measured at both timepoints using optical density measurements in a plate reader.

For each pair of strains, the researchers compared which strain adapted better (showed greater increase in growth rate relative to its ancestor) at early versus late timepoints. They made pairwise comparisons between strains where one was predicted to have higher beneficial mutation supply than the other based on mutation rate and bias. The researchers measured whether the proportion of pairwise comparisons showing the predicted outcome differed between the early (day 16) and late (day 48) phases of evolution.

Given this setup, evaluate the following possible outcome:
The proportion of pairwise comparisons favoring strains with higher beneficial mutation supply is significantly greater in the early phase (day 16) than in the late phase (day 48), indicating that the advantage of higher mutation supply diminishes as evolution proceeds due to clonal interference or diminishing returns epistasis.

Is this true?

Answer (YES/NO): YES